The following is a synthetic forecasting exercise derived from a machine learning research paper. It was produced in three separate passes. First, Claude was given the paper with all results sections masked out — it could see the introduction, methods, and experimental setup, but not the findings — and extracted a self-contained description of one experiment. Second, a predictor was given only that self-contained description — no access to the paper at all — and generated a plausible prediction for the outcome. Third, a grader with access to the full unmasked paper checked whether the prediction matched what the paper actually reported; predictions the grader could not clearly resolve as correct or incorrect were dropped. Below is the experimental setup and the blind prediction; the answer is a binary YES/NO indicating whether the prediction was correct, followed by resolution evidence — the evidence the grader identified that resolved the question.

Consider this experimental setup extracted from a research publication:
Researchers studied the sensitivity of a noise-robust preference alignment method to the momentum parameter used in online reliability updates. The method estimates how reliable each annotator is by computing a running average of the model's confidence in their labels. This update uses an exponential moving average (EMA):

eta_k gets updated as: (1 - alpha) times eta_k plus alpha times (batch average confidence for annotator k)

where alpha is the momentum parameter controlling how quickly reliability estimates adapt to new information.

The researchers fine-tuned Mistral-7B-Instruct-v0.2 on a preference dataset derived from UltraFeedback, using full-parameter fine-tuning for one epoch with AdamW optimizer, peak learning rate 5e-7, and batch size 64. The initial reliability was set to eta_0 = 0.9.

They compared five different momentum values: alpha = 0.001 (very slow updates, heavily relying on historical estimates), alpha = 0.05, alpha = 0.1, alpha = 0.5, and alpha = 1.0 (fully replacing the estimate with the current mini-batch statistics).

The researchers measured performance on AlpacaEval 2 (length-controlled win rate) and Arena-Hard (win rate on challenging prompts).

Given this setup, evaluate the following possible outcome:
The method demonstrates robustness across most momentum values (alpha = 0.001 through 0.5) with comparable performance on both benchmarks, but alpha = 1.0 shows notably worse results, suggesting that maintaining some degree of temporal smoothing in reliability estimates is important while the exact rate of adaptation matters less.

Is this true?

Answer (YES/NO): NO